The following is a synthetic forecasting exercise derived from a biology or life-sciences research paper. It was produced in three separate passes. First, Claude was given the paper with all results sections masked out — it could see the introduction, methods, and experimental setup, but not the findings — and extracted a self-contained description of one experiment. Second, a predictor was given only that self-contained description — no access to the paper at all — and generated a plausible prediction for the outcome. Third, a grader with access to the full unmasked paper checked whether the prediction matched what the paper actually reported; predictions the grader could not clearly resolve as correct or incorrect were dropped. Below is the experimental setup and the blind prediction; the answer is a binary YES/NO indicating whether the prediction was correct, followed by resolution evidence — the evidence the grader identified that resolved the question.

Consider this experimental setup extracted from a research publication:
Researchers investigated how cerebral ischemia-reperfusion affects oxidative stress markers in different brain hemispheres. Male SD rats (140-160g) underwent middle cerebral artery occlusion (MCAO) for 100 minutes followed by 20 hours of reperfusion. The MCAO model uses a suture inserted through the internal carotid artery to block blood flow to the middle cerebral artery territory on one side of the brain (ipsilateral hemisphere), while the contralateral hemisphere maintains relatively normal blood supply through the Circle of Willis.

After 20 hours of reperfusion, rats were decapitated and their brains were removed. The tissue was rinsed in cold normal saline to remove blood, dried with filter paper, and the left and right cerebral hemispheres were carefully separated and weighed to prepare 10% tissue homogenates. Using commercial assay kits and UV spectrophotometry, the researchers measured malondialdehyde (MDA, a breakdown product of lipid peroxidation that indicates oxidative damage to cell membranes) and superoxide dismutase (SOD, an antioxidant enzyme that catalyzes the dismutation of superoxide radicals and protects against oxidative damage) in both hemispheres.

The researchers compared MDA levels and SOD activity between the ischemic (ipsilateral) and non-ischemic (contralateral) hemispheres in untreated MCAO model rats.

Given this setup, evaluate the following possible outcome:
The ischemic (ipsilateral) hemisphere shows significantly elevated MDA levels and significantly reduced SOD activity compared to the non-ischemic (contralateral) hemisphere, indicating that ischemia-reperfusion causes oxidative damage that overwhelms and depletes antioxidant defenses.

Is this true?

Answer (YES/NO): YES